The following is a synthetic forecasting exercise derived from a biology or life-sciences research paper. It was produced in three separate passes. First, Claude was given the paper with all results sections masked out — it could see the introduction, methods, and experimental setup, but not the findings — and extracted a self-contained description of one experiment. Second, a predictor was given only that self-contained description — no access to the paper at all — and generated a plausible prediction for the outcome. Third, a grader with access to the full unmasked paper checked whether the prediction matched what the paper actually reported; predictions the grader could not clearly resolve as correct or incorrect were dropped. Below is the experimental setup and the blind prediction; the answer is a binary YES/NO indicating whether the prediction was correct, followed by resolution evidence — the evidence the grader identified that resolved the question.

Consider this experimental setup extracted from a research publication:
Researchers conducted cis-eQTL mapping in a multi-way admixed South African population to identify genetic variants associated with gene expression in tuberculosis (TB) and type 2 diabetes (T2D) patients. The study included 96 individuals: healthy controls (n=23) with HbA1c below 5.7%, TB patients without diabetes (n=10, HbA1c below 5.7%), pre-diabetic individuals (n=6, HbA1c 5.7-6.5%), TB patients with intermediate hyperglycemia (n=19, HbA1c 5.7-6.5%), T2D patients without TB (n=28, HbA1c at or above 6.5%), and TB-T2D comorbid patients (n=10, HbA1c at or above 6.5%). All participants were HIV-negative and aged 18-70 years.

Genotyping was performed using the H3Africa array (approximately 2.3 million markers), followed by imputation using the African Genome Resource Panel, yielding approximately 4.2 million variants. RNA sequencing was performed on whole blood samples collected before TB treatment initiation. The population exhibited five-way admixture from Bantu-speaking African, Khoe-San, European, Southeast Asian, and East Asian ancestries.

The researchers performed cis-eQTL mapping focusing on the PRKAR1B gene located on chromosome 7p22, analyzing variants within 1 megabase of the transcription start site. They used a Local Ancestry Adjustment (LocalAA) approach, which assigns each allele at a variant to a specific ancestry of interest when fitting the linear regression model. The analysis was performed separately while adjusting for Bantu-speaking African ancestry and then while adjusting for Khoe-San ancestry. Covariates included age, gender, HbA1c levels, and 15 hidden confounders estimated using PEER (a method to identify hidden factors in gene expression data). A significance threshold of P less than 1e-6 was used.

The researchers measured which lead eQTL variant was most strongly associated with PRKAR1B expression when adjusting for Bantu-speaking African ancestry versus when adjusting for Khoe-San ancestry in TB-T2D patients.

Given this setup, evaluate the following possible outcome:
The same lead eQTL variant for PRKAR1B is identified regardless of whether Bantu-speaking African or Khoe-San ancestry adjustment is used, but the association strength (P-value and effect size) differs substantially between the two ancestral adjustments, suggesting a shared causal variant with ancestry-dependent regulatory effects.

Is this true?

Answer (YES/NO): NO